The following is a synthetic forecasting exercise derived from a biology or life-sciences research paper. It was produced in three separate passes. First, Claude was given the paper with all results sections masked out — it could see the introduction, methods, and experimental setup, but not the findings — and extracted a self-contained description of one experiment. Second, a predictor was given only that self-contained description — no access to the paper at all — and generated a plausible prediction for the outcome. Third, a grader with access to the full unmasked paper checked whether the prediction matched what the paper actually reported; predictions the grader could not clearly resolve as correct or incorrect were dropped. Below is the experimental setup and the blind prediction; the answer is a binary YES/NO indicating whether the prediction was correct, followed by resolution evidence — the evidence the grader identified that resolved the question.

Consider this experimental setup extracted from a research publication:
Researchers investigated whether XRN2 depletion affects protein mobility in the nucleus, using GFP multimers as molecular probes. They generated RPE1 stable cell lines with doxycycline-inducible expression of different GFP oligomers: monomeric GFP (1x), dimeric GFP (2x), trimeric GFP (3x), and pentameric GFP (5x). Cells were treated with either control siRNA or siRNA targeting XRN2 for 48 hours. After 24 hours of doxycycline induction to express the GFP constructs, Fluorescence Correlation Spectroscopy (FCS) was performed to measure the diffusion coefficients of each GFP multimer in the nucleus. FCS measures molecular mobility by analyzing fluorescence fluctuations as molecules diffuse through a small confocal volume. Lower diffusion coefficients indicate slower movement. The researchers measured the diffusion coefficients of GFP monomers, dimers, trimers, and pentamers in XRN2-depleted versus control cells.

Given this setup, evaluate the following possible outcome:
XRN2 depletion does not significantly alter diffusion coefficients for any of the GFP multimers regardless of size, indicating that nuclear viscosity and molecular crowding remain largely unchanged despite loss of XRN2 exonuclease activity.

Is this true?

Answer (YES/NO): NO